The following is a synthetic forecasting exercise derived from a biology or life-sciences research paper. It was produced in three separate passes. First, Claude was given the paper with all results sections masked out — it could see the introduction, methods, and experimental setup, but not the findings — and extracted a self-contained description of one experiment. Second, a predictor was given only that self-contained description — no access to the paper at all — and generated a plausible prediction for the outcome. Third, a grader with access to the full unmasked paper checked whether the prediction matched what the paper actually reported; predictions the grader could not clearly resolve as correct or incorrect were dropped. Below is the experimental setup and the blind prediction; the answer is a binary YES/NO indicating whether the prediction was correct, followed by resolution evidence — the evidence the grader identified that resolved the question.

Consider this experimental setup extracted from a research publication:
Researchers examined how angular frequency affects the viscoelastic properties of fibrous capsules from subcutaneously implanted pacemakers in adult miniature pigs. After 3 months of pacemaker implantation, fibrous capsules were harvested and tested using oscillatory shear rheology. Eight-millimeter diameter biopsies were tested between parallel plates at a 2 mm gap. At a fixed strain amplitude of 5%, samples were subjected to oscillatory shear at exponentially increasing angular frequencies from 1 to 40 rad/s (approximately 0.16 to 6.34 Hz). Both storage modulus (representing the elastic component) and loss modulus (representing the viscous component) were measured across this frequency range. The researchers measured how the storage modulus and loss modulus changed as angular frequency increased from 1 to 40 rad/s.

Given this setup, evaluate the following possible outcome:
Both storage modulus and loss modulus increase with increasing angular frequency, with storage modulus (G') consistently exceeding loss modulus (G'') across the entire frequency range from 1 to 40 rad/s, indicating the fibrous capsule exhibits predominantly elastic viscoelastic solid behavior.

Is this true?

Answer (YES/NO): NO